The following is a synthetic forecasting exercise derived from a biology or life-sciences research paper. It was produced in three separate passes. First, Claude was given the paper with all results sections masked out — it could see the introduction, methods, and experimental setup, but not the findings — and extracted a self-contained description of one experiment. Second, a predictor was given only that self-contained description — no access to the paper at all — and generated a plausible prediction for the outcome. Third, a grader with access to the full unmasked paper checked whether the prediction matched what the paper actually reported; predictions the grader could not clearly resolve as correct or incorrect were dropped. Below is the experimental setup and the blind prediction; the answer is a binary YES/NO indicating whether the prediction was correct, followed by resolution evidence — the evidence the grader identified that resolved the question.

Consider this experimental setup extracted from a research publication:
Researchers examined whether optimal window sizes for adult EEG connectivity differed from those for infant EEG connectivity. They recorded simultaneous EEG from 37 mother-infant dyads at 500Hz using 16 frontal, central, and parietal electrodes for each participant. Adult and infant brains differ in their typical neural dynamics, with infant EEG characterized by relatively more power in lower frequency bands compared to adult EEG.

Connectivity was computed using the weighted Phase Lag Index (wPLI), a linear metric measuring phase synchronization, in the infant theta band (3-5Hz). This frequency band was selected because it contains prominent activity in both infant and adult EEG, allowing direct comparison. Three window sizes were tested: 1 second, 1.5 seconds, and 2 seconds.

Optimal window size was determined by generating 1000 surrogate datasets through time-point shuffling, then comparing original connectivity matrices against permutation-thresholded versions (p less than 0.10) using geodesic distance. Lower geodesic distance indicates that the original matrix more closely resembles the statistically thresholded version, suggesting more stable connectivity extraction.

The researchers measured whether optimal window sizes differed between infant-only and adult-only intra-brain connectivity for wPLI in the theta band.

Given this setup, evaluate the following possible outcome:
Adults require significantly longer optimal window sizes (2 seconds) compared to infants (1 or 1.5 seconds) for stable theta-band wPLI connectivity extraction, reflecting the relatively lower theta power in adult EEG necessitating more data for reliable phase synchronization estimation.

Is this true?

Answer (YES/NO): YES